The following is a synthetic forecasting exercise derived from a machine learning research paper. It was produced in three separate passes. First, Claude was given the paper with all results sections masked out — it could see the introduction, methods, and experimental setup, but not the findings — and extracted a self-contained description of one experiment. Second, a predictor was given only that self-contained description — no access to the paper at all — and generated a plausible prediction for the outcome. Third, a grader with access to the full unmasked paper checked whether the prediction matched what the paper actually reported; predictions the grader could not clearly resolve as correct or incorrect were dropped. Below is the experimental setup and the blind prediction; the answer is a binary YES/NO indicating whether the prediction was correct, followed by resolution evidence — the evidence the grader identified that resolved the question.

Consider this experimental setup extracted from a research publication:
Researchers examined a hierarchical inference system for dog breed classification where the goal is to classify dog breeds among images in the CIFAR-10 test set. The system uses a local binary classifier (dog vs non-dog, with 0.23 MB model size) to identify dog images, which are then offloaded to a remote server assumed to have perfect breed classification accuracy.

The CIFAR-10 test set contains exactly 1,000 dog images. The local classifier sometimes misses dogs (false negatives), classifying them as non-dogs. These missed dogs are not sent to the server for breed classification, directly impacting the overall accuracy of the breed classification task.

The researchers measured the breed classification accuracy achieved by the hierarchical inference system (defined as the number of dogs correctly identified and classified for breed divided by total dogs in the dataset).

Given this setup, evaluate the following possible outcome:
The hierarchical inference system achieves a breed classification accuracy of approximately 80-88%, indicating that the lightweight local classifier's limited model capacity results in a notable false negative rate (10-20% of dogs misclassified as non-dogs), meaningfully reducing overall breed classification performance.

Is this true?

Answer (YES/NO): NO